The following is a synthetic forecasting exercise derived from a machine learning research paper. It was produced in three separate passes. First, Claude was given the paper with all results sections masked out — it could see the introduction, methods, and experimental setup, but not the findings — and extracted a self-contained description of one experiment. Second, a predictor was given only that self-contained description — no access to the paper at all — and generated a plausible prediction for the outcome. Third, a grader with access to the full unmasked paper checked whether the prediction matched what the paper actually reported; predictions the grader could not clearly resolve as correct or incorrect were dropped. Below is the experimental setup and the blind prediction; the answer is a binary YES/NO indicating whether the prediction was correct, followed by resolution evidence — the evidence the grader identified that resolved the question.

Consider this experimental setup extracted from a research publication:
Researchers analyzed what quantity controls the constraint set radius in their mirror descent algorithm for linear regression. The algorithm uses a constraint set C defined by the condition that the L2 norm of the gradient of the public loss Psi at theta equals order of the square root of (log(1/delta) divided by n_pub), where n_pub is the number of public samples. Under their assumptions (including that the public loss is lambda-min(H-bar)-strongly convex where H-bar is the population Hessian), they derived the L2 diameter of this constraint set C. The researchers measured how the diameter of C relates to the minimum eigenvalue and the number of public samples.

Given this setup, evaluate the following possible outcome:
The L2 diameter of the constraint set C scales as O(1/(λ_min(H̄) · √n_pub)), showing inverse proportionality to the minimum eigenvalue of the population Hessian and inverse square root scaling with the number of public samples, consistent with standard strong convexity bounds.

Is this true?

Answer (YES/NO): NO